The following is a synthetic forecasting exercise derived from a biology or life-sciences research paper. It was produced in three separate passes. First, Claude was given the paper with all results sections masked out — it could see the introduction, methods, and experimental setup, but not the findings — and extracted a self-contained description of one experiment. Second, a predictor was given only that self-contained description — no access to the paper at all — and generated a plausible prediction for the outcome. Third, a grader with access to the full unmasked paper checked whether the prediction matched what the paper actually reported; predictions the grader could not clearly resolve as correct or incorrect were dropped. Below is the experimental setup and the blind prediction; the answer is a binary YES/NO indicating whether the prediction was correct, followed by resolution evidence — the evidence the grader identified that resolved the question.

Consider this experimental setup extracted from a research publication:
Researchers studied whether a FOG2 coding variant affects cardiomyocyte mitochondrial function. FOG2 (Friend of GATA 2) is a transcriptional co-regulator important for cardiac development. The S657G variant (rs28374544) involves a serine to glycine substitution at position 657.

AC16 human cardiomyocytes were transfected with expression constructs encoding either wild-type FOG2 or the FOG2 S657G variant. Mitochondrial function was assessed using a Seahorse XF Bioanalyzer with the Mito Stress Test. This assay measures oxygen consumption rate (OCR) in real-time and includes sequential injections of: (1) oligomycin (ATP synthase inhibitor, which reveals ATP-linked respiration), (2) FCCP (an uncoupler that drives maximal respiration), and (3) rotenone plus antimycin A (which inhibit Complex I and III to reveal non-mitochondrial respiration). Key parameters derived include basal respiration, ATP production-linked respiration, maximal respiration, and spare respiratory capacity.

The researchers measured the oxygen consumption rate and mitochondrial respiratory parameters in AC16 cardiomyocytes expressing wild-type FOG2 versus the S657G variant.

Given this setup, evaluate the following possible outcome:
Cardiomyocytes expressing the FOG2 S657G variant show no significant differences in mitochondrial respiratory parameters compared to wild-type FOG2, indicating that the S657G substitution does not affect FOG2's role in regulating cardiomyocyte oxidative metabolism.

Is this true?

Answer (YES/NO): NO